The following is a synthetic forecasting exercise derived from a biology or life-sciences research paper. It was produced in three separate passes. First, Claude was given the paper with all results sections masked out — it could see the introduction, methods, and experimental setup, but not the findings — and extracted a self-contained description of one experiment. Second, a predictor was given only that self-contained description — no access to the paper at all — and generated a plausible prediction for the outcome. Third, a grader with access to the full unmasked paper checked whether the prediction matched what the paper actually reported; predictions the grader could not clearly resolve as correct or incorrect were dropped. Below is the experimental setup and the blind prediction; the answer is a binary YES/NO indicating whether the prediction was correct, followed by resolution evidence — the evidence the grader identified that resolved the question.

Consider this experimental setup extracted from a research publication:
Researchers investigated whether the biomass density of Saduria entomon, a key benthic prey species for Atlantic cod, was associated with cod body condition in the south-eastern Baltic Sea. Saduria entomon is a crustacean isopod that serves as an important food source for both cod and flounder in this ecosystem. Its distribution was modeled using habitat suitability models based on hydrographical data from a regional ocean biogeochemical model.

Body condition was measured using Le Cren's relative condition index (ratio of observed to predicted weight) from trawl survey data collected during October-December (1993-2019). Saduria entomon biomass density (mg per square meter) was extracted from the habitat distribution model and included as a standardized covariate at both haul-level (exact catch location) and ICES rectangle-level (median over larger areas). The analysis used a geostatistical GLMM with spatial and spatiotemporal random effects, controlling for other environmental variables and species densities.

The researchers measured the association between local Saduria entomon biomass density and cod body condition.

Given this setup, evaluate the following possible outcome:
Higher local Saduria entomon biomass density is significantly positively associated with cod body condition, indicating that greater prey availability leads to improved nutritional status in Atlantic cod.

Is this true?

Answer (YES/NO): NO